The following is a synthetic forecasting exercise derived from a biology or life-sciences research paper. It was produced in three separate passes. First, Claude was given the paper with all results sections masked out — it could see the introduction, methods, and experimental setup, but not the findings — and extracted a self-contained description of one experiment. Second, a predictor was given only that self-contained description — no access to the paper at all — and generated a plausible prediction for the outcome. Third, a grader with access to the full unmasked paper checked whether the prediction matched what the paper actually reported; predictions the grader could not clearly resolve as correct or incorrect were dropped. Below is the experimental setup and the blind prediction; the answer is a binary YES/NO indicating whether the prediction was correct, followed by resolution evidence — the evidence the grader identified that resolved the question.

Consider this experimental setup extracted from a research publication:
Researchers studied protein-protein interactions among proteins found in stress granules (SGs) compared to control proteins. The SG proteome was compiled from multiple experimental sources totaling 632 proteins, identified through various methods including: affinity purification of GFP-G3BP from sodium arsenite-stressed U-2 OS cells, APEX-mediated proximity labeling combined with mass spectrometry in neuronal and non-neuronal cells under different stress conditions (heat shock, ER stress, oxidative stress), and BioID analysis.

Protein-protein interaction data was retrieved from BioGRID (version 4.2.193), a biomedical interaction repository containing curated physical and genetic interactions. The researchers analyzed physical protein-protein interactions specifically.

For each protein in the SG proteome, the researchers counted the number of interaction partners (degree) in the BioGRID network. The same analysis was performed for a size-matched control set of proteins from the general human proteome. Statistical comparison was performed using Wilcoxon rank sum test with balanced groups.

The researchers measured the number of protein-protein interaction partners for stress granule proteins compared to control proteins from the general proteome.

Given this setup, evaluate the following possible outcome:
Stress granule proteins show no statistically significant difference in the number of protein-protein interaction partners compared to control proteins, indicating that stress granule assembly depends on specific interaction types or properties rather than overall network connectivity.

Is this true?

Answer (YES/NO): NO